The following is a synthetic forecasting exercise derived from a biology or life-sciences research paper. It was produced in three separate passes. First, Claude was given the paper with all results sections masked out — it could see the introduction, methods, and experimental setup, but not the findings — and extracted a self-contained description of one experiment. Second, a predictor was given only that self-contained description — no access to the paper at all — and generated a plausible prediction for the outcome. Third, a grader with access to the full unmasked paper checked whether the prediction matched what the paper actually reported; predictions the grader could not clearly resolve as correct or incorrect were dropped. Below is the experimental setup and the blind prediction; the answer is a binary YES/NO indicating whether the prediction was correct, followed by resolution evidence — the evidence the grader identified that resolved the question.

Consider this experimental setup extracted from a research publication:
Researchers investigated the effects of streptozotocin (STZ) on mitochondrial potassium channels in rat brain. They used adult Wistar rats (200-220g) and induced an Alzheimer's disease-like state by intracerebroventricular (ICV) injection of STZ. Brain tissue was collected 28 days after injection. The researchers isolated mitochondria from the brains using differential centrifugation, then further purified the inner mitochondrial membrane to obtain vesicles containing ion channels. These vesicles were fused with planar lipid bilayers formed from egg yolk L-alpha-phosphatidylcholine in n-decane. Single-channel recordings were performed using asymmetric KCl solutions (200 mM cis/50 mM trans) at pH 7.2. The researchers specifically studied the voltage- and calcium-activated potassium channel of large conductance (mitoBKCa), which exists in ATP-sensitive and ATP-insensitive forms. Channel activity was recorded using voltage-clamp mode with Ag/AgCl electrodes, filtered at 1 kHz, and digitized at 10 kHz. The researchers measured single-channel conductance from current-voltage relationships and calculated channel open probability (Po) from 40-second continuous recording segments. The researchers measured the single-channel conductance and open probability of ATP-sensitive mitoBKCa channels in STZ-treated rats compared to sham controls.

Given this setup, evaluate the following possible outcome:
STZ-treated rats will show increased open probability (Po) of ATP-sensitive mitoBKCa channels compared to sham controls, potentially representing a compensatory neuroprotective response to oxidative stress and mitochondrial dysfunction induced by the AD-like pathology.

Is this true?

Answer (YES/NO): NO